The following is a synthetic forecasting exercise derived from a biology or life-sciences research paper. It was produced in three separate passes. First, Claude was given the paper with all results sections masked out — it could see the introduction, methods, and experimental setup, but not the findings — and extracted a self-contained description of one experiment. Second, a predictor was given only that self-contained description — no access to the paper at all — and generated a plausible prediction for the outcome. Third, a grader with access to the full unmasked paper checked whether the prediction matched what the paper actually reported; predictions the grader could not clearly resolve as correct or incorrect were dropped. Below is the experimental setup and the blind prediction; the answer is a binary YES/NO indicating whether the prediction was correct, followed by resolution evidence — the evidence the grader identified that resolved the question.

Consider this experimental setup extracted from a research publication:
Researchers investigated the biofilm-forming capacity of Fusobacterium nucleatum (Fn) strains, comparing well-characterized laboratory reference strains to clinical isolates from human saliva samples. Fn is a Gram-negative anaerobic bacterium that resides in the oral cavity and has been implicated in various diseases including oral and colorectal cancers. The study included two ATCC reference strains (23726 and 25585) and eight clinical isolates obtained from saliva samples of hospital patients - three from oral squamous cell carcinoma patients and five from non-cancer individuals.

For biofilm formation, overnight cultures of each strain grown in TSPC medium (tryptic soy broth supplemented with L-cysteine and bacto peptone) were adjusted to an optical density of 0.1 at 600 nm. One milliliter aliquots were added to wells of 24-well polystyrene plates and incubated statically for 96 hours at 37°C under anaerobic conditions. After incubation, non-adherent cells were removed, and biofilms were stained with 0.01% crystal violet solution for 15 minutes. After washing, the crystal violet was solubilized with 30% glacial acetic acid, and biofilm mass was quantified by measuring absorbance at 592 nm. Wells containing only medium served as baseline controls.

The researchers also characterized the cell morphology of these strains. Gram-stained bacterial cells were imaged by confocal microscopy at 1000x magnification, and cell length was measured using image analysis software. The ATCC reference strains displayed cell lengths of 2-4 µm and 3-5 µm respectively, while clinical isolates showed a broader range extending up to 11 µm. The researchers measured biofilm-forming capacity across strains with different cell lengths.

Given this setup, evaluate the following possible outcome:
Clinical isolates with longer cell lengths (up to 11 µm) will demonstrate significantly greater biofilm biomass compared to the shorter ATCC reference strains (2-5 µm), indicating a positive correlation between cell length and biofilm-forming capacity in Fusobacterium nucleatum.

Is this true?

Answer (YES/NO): NO